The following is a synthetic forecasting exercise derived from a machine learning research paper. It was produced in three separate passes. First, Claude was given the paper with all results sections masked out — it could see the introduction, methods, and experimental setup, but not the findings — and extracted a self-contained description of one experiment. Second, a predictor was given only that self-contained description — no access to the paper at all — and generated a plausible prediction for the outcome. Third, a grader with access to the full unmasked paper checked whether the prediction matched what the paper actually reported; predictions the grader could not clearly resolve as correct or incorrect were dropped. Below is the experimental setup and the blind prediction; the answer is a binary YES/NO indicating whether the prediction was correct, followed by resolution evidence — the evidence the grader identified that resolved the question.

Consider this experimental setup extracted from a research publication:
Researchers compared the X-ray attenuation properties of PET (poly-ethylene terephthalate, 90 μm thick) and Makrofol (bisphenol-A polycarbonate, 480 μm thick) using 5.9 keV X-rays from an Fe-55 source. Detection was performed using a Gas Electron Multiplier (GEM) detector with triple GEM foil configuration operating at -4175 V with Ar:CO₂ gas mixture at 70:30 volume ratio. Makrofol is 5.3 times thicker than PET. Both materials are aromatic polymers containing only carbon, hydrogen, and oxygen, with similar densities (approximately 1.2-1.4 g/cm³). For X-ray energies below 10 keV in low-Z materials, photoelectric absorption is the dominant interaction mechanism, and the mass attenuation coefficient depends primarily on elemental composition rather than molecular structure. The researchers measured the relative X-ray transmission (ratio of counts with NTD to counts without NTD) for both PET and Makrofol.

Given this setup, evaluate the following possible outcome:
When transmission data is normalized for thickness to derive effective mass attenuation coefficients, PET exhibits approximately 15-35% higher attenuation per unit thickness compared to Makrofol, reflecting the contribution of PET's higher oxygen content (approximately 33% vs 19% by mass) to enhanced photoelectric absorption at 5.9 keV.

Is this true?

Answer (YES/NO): NO